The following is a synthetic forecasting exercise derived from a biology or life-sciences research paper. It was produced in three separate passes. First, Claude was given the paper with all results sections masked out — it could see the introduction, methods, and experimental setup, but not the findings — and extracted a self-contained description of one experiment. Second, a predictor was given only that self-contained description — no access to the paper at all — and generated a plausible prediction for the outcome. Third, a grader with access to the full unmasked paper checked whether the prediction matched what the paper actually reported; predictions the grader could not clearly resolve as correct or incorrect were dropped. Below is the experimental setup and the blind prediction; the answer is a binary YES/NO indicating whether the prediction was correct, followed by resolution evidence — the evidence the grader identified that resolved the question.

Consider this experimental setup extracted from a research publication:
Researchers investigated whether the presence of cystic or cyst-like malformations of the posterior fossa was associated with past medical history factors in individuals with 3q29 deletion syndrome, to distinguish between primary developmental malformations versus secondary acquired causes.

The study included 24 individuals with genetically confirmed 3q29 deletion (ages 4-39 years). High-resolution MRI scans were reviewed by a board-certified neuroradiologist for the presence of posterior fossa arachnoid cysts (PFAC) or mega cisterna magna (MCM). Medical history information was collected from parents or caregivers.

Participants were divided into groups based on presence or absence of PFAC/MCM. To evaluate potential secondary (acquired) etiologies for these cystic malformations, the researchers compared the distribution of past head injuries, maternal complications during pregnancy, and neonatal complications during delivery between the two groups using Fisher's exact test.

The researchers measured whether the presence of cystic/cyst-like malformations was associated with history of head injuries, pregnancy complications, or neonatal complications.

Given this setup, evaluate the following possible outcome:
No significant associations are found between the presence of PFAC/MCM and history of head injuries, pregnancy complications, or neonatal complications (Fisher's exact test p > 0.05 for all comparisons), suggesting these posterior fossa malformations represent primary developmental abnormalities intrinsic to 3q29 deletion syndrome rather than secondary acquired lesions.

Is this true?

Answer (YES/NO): YES